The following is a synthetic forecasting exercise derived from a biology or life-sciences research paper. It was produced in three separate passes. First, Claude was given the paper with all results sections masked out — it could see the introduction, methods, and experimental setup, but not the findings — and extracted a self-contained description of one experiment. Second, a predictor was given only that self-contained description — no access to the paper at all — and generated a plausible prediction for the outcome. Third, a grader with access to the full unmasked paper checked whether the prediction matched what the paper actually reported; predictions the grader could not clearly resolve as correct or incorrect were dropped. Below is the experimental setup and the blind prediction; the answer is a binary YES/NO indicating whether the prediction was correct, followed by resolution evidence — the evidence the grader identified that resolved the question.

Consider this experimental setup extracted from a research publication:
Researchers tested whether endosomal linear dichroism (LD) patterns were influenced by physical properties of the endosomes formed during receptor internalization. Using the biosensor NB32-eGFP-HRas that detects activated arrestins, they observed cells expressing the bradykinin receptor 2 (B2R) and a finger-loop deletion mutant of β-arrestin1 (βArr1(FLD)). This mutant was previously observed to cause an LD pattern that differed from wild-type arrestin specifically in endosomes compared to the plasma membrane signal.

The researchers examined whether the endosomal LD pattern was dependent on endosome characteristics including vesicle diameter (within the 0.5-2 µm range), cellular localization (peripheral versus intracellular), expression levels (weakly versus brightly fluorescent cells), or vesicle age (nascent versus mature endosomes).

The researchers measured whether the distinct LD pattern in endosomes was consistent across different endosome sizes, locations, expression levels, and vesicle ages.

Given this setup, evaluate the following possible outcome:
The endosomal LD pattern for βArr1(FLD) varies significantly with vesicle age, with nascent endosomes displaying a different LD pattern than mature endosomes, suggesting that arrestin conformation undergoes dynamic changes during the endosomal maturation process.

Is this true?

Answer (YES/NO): NO